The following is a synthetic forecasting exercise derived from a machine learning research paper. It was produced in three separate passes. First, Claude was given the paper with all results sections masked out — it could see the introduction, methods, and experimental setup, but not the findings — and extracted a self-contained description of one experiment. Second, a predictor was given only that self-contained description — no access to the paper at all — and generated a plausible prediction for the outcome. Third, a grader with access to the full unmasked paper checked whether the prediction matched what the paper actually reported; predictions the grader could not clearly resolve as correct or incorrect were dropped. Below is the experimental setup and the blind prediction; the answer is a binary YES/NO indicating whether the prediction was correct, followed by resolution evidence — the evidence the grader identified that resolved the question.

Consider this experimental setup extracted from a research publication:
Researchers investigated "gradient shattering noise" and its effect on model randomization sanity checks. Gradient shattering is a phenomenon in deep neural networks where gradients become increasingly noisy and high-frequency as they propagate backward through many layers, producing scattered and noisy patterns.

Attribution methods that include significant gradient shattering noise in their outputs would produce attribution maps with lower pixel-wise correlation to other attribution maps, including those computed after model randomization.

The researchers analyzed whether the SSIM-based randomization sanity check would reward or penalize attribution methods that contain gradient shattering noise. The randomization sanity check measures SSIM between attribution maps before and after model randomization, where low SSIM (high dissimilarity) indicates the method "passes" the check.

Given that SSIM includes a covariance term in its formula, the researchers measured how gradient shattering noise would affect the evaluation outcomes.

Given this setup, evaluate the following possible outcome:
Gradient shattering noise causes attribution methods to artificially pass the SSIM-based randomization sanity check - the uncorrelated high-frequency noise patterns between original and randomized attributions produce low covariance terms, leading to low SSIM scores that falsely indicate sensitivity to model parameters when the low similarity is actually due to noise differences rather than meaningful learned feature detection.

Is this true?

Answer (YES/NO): YES